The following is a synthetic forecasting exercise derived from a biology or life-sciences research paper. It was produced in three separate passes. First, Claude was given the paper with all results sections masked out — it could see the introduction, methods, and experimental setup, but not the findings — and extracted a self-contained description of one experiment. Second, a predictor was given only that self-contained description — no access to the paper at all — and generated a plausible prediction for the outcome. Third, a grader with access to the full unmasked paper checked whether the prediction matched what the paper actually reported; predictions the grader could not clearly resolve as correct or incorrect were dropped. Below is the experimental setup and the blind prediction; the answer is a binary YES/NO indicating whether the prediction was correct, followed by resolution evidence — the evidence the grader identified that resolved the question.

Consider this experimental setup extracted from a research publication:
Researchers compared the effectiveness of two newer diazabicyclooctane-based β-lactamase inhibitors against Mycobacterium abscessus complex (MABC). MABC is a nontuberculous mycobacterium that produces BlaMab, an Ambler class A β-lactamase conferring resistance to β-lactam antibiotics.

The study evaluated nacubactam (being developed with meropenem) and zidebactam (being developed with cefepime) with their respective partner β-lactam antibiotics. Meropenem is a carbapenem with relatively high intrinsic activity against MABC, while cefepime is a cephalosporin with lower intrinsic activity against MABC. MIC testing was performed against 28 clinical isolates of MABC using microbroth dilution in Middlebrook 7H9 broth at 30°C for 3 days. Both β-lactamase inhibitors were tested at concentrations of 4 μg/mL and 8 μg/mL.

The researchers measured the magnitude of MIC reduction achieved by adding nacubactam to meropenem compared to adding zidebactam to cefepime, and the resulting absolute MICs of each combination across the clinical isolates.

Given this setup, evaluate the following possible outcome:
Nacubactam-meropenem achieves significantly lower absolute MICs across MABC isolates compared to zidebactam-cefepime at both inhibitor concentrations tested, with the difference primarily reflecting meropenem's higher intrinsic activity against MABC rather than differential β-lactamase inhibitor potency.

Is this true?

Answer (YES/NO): NO